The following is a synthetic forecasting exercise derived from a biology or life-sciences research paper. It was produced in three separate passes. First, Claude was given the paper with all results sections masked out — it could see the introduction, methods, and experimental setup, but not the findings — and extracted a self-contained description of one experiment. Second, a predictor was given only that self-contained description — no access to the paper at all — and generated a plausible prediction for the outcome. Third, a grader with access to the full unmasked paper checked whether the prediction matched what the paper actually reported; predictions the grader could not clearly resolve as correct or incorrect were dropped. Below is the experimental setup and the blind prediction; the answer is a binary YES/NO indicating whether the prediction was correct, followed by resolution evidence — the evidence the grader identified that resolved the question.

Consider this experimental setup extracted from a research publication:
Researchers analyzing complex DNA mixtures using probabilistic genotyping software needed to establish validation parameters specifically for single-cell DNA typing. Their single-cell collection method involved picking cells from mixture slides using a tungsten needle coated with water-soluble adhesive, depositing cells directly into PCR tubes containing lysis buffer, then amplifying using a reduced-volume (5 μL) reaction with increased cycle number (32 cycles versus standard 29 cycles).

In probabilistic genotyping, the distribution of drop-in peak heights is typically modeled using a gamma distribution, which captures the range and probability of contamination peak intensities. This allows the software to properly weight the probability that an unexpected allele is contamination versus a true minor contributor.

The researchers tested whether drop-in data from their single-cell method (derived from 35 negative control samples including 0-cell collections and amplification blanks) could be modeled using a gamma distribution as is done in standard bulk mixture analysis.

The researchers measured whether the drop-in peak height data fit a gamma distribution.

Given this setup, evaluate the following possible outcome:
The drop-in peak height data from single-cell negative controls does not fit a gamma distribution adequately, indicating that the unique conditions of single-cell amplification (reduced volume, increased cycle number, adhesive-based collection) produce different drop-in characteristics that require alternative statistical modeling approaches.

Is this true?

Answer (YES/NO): NO